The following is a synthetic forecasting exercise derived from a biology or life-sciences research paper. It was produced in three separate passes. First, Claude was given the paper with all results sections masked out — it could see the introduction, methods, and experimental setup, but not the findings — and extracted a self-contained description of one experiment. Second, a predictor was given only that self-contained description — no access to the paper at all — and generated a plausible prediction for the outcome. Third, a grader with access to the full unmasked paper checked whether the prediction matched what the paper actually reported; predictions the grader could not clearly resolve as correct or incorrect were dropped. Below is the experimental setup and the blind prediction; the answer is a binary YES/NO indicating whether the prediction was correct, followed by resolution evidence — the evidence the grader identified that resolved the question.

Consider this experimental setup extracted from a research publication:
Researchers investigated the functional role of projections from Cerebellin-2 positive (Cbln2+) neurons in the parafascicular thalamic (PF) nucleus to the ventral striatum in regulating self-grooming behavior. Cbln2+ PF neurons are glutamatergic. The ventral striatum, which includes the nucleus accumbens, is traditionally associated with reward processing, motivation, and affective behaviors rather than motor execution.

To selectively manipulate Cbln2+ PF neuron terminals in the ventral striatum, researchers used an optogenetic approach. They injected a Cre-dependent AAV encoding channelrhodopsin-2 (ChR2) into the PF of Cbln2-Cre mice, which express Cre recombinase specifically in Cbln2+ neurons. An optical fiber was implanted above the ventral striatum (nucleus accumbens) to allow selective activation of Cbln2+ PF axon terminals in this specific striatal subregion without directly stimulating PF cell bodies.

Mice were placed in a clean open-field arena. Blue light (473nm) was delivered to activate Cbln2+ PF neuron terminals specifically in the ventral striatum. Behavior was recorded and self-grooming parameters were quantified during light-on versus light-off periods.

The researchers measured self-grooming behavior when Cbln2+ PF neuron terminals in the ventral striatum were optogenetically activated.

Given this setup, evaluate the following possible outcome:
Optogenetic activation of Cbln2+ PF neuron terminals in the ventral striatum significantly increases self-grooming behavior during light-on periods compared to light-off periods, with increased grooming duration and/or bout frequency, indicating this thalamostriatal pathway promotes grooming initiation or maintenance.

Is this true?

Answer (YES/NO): NO